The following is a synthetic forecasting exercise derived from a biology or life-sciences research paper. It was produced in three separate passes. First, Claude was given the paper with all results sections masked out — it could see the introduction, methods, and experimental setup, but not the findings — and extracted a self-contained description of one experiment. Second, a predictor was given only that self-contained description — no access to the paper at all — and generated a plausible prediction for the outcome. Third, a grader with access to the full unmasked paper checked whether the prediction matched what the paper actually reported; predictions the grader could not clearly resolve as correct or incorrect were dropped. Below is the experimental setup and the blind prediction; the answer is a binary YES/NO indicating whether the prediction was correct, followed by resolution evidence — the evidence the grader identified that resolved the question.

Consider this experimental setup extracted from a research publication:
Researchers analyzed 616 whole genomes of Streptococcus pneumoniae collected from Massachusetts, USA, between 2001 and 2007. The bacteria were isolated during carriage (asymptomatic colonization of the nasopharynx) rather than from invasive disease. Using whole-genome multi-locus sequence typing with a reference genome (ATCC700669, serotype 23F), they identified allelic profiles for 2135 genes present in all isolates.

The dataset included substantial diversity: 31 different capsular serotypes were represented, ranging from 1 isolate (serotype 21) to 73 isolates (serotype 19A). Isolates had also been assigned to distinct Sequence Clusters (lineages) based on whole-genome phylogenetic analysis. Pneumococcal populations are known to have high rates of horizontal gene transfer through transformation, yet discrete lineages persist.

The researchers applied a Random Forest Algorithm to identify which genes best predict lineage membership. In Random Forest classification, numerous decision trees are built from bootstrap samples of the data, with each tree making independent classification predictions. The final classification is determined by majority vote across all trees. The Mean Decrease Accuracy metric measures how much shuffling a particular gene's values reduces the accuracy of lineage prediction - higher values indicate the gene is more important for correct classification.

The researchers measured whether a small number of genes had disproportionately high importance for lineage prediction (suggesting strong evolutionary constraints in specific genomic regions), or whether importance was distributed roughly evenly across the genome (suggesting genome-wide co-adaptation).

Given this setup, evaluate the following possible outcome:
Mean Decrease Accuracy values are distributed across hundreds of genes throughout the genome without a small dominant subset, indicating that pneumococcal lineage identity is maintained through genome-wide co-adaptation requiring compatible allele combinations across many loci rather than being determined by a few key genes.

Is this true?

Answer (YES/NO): NO